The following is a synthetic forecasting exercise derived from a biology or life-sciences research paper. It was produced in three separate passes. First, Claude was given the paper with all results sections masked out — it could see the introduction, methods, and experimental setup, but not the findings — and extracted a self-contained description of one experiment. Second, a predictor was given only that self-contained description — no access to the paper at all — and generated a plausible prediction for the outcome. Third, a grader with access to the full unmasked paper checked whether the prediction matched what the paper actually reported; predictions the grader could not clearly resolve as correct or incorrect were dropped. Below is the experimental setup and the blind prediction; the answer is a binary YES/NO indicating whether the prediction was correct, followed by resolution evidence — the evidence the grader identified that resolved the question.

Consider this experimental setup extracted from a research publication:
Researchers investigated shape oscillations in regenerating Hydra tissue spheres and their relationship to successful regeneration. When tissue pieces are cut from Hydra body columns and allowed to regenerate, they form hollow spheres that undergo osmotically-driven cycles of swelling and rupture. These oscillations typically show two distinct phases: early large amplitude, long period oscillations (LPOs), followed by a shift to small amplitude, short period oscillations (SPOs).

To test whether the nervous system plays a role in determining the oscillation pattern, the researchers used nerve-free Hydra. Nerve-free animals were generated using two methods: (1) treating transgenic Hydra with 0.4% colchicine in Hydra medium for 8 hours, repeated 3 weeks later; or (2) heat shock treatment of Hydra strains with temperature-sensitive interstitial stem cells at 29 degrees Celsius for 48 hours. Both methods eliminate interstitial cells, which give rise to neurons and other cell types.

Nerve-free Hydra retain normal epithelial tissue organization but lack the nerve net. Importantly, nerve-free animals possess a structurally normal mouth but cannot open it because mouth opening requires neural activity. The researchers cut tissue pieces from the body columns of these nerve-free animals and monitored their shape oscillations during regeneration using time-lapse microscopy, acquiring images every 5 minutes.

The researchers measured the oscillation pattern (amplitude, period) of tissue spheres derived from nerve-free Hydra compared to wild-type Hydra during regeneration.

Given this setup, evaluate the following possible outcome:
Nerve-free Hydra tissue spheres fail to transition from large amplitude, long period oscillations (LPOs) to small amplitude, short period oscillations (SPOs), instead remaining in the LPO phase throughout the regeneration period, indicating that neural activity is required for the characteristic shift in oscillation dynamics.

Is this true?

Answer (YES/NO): YES